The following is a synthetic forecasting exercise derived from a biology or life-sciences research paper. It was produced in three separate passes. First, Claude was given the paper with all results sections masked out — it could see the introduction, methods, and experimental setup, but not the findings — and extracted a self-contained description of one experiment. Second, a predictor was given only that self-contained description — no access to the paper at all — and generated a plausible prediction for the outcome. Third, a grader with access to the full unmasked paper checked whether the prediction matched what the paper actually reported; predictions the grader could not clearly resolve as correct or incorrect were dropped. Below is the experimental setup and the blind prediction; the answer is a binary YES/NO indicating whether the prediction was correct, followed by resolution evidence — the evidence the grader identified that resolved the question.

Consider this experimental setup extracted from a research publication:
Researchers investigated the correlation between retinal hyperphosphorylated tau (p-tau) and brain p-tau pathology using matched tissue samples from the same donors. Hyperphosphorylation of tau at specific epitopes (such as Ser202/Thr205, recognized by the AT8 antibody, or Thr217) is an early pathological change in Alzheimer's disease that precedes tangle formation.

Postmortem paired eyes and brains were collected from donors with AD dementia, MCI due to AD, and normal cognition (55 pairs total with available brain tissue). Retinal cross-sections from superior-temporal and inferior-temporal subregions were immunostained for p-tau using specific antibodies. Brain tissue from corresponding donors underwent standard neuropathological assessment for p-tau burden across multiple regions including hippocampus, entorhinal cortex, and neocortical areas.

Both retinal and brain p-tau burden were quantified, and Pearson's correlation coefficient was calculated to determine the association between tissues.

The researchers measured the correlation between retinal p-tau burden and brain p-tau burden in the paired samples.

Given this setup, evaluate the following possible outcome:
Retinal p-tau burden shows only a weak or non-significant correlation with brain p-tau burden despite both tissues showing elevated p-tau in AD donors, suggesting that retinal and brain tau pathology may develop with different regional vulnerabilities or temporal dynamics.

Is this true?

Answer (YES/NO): NO